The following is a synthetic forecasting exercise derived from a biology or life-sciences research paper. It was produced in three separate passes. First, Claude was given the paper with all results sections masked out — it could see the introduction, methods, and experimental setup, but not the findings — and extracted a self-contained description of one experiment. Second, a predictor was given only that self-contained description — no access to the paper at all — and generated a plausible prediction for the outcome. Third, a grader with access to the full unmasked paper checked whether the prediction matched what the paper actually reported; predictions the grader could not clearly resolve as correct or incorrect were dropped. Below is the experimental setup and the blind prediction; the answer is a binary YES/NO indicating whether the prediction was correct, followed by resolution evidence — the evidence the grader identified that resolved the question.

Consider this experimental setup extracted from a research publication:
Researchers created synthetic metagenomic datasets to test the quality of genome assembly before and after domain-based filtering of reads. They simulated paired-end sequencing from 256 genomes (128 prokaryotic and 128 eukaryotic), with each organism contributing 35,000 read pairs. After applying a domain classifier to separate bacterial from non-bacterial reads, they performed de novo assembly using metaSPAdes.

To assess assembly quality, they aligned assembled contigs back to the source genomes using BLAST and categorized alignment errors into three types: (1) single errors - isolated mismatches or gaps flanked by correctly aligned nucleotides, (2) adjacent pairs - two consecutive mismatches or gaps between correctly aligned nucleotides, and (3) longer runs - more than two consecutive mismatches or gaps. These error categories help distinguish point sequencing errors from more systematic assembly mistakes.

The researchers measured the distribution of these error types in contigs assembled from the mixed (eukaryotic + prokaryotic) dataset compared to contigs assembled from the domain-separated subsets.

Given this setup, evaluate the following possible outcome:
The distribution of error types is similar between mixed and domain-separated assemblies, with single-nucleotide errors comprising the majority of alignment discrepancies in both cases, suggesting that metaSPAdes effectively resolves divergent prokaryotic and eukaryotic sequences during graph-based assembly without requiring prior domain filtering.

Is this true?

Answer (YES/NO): NO